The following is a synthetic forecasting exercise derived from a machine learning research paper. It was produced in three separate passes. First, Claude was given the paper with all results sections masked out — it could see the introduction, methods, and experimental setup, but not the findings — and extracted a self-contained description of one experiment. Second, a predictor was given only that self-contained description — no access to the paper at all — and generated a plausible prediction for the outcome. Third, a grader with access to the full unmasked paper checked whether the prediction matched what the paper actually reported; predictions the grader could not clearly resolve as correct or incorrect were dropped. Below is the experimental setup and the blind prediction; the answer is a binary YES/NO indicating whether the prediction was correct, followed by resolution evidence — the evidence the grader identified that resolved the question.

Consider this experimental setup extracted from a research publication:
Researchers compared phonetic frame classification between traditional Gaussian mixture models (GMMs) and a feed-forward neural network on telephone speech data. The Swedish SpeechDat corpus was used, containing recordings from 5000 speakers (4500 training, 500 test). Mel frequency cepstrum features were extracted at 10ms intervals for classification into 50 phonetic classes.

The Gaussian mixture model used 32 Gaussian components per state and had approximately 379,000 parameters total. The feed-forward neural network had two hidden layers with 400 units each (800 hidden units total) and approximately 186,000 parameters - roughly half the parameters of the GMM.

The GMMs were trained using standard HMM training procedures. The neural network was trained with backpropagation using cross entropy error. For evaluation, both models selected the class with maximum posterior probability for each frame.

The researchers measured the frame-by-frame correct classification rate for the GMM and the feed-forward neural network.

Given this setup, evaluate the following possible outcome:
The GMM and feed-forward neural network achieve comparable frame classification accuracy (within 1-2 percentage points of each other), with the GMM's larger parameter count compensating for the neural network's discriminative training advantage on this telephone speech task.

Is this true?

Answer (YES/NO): NO